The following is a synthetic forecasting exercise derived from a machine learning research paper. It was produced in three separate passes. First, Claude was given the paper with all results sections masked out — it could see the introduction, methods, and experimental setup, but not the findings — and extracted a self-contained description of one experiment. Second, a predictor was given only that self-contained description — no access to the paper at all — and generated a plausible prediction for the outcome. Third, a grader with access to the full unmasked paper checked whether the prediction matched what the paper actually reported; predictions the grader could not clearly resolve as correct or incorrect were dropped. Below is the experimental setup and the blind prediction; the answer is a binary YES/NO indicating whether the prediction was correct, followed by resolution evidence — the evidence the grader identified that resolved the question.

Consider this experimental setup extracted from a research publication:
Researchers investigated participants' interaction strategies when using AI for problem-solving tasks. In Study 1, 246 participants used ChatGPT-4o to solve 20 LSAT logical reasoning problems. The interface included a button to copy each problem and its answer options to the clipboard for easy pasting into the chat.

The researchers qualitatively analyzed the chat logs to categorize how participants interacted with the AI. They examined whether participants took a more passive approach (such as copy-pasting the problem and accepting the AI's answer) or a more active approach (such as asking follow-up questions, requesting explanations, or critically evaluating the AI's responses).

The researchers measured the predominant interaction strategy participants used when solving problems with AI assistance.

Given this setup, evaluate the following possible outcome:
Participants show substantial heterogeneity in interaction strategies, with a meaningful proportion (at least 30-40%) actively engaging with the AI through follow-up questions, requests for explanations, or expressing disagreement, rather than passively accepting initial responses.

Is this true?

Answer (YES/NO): YES